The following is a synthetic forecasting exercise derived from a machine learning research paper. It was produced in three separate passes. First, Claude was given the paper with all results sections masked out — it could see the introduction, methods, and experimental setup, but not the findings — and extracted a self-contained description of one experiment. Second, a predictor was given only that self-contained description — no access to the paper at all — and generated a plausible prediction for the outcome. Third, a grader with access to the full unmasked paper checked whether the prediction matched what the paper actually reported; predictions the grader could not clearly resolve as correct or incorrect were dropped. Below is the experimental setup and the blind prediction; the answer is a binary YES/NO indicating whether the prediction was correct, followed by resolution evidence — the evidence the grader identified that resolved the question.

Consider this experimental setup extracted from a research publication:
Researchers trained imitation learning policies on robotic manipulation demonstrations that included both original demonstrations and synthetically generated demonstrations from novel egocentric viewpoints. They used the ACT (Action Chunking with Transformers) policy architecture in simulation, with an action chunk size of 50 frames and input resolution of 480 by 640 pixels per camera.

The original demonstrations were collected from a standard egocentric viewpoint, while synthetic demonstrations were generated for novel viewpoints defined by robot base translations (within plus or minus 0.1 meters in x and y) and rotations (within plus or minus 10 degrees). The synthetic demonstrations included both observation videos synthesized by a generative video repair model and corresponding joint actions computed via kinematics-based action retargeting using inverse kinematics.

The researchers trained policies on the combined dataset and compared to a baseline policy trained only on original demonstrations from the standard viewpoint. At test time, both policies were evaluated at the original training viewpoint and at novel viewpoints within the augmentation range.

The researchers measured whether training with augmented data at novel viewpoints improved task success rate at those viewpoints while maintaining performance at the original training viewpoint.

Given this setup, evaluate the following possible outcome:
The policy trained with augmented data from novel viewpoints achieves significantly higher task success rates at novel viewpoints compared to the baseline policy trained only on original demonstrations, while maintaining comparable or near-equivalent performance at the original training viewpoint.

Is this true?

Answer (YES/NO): YES